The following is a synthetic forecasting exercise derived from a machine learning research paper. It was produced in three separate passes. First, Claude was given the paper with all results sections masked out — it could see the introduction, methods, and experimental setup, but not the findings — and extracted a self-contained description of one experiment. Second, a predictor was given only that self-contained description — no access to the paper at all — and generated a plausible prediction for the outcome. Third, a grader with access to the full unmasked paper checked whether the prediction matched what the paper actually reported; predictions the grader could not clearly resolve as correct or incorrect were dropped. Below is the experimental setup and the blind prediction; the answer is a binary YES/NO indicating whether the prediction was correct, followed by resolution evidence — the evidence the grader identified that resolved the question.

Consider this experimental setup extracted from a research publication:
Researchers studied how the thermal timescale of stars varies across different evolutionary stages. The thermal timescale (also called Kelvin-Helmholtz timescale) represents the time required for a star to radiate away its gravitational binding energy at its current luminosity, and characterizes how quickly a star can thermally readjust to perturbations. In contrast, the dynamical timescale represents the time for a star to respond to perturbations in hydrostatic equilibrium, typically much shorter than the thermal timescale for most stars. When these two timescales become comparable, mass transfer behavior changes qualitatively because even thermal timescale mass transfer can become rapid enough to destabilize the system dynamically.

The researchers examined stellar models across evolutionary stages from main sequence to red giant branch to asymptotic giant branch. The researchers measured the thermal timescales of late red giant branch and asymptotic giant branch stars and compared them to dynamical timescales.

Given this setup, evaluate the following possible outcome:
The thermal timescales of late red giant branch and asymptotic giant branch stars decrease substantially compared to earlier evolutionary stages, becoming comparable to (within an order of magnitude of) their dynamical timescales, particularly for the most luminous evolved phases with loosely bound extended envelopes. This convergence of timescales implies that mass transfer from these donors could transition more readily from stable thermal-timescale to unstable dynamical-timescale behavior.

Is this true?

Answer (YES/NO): YES